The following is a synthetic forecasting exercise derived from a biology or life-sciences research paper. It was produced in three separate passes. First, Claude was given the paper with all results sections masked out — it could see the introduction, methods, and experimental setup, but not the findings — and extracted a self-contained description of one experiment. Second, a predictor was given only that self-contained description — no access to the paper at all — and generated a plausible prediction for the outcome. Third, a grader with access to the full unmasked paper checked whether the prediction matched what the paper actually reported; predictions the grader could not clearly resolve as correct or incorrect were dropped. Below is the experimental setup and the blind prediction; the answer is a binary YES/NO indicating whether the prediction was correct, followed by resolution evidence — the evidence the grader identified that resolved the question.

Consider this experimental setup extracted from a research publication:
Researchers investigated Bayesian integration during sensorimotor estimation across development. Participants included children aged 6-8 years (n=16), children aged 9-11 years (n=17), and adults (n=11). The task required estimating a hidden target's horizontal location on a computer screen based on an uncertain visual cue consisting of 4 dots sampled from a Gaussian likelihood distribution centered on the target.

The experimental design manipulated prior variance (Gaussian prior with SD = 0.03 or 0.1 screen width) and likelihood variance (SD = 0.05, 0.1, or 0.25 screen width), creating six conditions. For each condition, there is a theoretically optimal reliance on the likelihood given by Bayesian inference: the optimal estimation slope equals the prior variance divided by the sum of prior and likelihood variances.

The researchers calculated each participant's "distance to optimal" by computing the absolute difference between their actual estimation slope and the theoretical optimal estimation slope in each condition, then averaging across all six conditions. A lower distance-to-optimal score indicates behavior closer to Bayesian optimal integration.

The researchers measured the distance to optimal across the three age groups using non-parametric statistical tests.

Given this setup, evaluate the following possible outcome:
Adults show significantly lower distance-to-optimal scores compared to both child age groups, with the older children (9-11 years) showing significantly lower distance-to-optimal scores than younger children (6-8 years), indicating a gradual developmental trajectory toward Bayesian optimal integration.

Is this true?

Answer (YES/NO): YES